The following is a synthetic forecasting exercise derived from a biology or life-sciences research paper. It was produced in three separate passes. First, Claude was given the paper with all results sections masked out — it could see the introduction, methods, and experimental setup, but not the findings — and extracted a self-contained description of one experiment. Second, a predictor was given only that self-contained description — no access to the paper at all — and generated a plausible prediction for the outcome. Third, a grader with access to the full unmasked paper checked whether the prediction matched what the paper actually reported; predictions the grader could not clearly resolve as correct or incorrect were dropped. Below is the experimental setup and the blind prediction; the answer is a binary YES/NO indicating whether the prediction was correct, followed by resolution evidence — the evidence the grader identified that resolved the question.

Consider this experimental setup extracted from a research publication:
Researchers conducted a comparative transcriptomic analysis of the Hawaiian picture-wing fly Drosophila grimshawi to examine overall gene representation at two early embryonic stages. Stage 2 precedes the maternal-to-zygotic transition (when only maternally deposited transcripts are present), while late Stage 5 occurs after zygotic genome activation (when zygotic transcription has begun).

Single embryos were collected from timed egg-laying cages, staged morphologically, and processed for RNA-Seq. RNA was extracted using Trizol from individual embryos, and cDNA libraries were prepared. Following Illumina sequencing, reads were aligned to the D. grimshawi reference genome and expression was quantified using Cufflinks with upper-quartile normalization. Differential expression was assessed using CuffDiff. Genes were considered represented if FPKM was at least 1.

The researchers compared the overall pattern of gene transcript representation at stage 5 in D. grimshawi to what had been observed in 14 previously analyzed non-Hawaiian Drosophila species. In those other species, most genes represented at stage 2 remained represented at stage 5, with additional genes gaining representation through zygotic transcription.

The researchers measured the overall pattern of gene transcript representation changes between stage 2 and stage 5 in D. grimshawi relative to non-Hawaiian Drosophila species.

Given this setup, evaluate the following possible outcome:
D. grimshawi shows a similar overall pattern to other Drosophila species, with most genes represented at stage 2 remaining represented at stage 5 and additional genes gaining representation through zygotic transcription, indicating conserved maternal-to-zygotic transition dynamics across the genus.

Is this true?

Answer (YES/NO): NO